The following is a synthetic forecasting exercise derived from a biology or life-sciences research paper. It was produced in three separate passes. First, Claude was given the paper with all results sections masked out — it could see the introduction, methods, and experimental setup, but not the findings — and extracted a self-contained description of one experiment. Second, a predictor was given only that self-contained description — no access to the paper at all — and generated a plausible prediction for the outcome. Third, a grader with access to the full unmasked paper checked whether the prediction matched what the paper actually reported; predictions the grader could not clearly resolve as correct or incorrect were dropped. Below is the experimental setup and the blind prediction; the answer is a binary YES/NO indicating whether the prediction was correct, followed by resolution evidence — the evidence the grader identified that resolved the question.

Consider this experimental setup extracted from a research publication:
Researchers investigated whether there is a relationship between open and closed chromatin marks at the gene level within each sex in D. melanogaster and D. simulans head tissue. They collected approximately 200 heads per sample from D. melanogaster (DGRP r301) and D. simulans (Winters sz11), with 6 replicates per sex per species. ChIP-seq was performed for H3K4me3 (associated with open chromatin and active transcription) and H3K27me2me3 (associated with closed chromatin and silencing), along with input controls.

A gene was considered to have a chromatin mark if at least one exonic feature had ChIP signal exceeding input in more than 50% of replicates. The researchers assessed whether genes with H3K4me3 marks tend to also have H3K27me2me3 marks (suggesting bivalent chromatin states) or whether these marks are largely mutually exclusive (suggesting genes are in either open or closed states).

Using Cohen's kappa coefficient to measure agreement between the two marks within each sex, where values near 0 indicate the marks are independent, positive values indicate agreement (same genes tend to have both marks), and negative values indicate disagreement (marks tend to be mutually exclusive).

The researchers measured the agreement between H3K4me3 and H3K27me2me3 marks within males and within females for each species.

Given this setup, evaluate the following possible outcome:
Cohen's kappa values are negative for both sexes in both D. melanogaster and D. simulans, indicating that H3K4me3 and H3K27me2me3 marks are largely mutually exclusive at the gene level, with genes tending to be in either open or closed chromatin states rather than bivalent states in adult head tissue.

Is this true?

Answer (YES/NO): YES